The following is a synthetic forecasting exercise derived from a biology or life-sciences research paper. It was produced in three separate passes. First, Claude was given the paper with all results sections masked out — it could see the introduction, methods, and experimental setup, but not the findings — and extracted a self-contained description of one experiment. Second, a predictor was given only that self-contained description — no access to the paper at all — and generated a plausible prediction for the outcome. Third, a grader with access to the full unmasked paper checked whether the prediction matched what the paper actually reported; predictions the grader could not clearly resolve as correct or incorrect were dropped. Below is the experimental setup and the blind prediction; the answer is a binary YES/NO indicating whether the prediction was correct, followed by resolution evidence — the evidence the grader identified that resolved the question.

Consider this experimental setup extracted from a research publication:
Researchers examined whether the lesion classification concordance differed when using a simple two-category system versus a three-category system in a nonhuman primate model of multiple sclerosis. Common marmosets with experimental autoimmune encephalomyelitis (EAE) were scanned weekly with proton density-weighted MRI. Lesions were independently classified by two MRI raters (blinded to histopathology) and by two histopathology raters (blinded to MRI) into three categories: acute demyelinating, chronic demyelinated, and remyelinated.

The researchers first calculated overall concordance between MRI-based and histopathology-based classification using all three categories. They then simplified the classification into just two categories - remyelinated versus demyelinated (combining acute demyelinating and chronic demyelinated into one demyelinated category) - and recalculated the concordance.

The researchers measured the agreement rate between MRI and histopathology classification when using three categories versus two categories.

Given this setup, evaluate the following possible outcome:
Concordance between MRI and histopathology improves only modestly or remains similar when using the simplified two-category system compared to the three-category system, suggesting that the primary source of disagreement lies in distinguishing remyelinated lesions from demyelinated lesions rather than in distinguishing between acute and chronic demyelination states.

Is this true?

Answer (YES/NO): NO